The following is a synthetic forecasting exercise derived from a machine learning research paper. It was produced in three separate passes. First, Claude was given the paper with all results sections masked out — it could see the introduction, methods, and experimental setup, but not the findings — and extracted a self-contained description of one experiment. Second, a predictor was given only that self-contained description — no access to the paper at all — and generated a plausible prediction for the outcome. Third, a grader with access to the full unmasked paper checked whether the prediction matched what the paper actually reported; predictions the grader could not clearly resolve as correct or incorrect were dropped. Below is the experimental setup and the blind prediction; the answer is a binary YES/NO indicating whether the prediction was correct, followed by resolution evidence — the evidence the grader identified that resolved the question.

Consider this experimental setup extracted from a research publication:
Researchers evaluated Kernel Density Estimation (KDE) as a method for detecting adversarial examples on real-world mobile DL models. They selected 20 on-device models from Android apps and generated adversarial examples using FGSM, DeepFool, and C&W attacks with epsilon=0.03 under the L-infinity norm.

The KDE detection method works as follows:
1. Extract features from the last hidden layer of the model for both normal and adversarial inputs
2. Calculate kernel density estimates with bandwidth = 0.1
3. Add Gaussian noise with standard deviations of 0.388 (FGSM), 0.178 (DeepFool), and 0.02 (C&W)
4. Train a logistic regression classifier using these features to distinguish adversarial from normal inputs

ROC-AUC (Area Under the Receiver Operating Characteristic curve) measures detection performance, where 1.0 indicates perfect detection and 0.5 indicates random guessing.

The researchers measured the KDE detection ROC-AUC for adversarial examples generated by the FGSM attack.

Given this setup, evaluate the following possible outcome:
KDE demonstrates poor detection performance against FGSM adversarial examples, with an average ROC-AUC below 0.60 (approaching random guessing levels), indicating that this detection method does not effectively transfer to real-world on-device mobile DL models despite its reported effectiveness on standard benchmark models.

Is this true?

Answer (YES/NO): NO